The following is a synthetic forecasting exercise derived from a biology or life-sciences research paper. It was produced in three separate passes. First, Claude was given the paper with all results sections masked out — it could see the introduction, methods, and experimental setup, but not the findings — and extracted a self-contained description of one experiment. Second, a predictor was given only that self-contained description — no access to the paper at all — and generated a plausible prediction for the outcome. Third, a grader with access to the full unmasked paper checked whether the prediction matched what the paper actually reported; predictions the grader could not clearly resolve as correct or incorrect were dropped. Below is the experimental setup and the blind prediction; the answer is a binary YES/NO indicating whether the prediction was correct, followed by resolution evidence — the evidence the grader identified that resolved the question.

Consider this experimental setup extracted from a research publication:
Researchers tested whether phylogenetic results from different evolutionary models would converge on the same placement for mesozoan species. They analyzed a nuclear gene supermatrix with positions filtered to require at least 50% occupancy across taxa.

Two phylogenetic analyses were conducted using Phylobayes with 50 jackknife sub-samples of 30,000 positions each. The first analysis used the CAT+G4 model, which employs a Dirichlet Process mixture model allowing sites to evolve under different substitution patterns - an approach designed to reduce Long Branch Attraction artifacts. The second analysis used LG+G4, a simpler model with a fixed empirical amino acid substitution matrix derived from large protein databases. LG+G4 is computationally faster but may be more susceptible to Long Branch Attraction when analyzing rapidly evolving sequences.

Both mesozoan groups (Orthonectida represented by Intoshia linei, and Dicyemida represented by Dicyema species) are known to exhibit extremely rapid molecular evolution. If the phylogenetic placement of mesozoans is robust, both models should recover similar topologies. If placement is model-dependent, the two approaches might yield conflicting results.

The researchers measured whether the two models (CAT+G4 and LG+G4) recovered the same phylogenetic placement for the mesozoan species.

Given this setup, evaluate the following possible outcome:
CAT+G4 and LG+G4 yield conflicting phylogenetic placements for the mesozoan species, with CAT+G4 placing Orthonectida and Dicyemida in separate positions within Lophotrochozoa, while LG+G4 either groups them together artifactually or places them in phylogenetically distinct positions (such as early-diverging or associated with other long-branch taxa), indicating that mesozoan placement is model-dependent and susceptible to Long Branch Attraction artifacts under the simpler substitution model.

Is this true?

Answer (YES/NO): YES